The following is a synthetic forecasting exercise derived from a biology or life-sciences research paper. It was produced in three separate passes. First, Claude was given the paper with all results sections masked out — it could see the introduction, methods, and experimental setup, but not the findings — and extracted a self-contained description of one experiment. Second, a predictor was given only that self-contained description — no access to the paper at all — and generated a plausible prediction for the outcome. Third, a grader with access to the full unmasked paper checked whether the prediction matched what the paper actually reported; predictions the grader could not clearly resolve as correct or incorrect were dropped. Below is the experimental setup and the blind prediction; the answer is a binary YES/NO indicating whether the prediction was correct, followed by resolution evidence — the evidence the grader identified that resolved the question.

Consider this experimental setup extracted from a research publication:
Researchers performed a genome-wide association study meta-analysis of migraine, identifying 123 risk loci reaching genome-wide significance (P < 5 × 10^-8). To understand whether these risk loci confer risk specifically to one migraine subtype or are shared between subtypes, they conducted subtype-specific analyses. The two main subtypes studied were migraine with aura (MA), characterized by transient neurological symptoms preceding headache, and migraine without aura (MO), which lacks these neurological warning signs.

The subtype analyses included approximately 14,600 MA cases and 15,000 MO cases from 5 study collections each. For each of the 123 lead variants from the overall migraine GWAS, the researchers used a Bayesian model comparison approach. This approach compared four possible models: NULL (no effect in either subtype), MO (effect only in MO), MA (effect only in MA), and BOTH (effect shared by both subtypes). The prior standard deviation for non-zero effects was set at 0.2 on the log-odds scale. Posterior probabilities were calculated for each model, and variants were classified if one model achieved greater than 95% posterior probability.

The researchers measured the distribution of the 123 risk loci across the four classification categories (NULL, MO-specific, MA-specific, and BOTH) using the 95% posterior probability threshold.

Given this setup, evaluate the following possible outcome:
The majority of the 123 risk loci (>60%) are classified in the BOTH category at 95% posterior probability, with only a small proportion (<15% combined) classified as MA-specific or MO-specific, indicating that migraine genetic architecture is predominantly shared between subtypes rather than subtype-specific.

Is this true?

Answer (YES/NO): NO